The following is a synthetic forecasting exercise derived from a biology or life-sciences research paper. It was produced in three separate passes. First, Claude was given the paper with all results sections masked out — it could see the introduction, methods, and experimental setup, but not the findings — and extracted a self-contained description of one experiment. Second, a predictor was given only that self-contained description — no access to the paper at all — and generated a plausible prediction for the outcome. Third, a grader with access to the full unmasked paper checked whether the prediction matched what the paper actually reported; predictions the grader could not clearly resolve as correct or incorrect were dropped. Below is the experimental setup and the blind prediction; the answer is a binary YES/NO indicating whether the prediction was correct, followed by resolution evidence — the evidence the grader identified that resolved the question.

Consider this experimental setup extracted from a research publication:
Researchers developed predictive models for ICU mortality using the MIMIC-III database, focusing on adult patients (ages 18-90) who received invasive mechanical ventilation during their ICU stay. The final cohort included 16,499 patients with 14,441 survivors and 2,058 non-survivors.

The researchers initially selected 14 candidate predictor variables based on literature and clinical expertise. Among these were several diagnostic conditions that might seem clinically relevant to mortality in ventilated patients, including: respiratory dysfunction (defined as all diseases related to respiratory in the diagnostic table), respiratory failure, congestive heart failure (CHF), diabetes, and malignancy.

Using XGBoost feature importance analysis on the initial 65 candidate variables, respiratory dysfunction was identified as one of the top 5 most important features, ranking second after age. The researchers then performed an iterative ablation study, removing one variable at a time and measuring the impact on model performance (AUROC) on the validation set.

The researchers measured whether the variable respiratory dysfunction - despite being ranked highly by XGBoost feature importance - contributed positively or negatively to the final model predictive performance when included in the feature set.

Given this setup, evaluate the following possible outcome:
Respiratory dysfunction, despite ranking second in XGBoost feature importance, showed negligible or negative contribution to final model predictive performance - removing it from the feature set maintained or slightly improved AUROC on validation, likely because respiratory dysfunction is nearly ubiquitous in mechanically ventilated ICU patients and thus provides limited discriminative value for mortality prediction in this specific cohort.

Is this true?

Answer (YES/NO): YES